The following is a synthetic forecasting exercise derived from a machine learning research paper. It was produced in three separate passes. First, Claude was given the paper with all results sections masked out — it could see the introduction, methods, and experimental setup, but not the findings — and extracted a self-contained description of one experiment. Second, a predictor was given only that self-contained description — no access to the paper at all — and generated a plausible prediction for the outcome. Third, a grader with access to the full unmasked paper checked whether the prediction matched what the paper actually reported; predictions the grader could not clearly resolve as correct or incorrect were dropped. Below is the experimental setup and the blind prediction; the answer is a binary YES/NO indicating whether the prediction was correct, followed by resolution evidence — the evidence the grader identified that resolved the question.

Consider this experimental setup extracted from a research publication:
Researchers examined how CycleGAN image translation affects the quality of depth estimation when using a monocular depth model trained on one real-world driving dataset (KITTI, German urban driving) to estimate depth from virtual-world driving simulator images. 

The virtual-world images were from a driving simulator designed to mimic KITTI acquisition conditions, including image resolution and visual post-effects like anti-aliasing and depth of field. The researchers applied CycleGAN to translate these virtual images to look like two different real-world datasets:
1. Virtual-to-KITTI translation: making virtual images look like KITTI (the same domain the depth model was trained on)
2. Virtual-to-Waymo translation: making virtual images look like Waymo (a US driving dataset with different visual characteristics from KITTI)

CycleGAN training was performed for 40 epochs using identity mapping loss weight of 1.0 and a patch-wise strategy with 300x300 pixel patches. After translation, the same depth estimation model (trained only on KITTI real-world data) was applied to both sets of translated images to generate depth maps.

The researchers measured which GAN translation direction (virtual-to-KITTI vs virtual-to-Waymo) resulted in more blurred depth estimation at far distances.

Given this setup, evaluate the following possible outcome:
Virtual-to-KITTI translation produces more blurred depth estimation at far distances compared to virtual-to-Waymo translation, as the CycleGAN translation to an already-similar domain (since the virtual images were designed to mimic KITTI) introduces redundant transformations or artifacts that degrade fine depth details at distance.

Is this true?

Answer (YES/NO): NO